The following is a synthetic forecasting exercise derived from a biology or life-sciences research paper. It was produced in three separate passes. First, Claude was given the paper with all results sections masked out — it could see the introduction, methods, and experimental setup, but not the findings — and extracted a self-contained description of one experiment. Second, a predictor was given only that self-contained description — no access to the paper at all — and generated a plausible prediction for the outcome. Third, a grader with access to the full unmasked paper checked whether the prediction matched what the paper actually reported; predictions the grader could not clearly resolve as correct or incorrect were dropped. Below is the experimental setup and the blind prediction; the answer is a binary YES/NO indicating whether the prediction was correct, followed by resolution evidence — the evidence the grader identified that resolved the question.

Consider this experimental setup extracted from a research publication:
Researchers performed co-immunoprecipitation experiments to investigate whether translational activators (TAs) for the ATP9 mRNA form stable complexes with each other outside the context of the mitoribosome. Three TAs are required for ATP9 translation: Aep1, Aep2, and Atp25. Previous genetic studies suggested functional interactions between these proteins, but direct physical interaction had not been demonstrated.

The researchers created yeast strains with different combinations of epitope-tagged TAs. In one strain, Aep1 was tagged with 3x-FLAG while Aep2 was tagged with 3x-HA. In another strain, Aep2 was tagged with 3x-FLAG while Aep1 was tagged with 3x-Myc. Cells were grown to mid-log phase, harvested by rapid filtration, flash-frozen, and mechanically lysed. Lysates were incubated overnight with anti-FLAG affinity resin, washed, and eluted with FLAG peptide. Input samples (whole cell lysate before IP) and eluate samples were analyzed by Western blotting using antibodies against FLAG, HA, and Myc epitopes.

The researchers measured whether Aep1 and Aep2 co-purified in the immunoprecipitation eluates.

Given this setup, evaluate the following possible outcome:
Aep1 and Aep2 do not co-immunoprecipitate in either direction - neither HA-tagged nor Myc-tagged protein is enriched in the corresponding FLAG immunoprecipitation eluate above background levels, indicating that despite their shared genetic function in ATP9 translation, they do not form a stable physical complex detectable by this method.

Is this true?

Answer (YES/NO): NO